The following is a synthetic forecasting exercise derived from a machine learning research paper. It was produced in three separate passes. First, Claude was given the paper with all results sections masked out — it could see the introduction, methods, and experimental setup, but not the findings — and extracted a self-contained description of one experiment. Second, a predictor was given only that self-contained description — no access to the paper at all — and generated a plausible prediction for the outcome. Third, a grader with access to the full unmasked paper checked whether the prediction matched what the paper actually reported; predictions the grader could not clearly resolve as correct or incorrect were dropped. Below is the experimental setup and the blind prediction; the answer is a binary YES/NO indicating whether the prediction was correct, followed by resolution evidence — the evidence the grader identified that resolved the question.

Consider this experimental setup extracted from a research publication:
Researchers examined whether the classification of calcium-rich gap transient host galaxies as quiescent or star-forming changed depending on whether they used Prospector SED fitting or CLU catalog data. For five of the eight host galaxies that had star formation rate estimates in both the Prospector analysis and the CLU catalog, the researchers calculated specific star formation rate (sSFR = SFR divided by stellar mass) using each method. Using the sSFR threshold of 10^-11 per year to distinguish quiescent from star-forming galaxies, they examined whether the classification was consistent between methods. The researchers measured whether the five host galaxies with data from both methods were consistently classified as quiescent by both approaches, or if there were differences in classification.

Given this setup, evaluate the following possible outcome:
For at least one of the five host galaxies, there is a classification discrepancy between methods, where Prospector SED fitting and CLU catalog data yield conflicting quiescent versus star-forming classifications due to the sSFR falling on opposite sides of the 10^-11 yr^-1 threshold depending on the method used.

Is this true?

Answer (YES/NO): NO